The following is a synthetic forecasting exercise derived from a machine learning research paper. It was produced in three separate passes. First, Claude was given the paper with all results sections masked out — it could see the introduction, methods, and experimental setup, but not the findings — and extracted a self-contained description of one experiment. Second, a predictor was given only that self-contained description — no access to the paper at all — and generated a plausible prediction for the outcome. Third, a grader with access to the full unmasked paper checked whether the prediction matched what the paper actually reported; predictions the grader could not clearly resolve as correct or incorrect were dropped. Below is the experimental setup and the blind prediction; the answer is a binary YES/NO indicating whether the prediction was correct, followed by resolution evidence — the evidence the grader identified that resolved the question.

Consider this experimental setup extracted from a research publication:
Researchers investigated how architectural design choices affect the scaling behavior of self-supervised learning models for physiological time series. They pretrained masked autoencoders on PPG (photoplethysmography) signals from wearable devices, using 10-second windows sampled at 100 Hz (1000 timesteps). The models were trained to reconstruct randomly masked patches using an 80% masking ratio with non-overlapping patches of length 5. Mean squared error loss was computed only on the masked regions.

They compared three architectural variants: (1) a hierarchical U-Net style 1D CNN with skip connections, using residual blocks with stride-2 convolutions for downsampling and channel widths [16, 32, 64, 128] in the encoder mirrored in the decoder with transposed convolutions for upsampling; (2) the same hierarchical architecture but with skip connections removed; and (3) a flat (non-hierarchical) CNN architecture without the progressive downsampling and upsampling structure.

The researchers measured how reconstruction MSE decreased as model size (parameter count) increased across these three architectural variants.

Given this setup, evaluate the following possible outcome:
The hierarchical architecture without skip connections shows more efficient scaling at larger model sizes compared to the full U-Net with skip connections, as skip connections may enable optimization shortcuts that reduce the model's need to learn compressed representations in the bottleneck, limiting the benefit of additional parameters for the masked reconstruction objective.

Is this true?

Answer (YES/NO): NO